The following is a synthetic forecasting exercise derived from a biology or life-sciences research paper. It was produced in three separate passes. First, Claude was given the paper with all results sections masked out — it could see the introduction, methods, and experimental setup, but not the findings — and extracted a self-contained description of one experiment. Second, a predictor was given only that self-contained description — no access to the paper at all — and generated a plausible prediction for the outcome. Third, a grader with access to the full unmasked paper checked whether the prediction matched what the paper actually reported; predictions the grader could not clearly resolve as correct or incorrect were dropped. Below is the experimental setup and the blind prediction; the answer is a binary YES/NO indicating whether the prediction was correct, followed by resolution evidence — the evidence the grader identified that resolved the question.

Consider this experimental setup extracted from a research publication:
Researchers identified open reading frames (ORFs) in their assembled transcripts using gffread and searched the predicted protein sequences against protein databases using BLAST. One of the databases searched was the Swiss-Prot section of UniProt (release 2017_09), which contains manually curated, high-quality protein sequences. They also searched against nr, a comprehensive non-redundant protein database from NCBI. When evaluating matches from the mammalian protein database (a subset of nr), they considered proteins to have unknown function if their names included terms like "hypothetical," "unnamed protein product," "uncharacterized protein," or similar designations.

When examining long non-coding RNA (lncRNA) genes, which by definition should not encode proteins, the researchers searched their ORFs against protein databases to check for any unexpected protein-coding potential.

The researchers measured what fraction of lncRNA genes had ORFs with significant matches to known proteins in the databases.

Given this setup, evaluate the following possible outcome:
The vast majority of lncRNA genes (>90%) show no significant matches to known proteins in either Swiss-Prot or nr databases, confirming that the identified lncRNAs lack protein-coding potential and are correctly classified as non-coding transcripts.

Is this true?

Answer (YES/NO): NO